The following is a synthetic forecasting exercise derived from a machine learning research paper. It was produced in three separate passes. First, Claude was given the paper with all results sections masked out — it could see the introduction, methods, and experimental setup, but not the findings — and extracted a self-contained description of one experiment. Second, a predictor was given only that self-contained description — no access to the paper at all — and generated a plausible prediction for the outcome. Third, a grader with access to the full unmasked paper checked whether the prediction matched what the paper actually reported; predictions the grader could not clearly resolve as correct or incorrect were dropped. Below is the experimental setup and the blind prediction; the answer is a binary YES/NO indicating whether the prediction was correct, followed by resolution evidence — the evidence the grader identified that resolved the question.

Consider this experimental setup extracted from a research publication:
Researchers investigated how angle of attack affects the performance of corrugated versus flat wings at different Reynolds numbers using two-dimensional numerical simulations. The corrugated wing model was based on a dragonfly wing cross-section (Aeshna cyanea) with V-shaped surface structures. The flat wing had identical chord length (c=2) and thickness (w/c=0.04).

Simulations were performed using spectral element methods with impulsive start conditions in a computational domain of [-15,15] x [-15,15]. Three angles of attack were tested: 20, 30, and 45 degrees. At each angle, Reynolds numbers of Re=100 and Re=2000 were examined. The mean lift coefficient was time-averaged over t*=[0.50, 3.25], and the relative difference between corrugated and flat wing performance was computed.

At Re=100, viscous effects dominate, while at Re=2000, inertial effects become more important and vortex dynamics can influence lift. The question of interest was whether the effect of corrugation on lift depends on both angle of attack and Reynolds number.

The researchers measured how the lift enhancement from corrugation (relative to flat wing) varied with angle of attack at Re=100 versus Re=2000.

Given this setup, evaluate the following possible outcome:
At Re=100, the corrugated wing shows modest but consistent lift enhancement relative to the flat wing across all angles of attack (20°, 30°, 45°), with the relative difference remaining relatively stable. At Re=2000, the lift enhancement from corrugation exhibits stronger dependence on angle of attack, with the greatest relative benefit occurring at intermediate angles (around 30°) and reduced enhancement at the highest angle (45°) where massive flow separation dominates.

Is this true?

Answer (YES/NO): NO